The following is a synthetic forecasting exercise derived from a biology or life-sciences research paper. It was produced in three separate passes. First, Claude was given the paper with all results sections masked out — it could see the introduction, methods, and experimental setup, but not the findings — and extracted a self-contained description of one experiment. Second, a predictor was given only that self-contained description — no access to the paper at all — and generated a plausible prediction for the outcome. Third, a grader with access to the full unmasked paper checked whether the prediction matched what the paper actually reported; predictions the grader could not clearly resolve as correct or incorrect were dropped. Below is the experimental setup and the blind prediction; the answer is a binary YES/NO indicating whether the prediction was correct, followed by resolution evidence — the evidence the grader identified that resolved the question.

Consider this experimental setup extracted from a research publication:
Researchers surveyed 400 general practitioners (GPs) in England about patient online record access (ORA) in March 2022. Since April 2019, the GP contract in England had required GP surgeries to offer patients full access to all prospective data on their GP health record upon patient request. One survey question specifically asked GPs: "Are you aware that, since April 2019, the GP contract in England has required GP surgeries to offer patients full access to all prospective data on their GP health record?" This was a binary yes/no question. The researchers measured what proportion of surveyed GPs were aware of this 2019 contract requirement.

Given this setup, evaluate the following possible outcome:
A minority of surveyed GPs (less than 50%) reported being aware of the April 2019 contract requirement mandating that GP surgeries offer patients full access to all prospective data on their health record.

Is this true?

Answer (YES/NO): NO